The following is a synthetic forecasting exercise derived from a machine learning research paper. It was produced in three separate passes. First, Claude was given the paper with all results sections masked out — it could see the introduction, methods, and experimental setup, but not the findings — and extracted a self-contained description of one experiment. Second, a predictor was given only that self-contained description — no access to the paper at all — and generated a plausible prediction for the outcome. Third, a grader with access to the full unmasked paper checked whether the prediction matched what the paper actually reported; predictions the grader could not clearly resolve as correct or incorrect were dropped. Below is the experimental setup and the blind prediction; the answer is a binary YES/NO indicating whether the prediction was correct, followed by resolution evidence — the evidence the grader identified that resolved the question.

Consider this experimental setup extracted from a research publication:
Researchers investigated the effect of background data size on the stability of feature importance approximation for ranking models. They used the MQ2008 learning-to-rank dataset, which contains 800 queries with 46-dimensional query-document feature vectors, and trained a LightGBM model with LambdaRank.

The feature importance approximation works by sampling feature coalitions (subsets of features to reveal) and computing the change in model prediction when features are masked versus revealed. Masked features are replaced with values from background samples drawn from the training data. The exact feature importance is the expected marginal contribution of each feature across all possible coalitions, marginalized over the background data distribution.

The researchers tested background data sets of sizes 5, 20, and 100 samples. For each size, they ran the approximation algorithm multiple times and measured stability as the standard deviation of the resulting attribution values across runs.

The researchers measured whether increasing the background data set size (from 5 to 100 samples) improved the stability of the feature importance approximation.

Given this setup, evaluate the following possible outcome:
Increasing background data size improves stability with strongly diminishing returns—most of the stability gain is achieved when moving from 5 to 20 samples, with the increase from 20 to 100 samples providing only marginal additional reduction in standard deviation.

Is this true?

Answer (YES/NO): NO